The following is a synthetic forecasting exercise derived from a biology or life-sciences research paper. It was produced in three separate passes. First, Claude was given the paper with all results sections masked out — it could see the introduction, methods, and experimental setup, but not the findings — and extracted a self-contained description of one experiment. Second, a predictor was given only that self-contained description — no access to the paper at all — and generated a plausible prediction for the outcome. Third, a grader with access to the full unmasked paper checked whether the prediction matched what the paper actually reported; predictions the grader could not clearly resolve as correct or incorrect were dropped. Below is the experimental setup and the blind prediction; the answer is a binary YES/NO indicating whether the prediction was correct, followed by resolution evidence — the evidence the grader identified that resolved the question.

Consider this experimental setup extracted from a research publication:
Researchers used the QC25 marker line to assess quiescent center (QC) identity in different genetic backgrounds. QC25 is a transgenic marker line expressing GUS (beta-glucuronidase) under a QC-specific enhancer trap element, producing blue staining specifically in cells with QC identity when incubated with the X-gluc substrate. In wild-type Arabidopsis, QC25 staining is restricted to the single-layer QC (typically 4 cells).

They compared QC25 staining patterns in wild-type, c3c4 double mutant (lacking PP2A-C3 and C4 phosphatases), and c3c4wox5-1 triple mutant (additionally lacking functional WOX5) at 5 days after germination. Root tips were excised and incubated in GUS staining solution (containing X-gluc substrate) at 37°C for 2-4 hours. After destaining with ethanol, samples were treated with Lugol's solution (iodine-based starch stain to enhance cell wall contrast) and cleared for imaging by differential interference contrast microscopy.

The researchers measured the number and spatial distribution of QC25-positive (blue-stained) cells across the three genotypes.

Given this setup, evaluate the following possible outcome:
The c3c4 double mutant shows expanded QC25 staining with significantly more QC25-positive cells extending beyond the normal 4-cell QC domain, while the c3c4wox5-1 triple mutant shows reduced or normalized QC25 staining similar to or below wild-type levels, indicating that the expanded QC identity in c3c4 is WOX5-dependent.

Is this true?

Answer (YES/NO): YES